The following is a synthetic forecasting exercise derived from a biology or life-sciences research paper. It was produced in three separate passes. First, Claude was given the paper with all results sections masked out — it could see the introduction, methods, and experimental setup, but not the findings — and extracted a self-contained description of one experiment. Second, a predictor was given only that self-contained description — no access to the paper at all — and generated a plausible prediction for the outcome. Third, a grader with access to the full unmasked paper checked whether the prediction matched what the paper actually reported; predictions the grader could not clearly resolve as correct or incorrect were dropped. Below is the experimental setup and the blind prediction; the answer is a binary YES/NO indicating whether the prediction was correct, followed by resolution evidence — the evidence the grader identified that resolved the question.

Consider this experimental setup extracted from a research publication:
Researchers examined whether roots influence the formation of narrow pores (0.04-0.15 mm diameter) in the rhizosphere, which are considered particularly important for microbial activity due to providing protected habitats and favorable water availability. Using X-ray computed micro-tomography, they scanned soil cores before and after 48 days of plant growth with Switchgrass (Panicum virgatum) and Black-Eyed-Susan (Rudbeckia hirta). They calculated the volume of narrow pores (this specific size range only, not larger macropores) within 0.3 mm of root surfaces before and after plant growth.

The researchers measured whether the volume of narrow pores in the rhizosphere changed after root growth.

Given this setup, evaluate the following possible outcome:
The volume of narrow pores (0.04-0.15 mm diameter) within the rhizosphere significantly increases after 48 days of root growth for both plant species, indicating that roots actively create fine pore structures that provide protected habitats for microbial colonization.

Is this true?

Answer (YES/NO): NO